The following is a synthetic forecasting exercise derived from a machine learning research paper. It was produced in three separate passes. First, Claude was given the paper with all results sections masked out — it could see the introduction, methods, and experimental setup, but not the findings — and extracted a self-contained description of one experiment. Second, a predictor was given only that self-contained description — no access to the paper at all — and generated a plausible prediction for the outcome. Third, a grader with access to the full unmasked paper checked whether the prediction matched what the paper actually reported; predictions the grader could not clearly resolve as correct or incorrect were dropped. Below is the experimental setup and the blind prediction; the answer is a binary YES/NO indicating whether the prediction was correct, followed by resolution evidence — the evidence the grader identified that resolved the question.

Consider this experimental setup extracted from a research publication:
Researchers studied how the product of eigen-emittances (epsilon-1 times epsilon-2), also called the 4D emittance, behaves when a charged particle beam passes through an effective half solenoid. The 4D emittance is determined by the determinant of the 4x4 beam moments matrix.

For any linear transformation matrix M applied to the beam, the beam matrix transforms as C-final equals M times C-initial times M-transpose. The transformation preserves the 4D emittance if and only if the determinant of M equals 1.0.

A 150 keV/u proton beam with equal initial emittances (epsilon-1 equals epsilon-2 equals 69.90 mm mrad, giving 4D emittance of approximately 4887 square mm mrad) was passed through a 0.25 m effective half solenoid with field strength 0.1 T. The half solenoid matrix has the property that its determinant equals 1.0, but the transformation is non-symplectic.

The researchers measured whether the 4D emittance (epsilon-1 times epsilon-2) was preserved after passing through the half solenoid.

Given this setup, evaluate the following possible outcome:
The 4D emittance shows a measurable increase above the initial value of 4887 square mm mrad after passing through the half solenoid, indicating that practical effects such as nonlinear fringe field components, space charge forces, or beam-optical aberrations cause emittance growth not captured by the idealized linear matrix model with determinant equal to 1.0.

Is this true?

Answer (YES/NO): NO